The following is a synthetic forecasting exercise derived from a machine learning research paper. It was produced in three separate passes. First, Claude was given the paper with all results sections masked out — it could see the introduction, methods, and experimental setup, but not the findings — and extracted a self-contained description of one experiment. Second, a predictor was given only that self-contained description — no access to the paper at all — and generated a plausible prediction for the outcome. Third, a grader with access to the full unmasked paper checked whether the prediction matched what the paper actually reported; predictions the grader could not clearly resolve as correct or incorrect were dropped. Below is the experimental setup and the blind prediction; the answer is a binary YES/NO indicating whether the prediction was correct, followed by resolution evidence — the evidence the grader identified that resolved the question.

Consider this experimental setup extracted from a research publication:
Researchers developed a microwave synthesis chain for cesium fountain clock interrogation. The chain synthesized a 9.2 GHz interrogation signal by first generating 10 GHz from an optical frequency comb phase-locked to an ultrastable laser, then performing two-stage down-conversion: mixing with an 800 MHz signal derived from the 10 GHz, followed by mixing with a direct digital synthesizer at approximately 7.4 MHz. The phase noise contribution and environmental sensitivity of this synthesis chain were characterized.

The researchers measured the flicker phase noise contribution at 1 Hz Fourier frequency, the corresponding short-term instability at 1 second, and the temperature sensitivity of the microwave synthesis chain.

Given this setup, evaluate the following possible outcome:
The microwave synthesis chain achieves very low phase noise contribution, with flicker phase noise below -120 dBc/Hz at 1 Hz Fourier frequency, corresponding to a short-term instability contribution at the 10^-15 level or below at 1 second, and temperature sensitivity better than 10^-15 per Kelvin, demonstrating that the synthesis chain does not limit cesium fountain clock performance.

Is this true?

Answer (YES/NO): NO